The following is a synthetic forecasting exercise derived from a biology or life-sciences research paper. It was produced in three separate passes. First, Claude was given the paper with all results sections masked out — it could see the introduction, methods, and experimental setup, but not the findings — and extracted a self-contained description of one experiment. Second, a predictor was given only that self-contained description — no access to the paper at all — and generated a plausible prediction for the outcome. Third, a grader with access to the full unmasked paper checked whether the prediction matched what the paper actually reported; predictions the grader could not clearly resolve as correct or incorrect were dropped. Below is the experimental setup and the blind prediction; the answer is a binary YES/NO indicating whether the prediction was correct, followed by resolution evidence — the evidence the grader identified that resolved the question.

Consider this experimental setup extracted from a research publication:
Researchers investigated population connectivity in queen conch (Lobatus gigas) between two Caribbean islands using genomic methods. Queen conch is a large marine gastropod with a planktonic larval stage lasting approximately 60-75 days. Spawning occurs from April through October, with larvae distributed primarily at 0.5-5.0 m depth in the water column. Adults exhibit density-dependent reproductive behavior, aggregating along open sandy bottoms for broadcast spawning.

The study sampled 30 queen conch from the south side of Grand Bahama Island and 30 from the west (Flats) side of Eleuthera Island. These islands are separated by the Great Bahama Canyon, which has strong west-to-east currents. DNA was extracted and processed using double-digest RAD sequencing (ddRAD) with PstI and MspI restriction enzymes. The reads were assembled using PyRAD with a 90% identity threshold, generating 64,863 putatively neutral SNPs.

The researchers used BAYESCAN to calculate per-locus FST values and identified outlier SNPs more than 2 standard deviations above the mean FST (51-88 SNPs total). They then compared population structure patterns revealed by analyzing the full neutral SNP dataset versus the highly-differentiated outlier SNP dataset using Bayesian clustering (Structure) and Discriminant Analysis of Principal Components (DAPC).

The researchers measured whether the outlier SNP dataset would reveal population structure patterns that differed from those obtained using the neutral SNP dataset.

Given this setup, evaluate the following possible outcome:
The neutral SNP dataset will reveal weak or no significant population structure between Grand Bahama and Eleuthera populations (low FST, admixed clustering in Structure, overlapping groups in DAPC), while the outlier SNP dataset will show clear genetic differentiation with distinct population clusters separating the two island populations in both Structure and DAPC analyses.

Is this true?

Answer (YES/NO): YES